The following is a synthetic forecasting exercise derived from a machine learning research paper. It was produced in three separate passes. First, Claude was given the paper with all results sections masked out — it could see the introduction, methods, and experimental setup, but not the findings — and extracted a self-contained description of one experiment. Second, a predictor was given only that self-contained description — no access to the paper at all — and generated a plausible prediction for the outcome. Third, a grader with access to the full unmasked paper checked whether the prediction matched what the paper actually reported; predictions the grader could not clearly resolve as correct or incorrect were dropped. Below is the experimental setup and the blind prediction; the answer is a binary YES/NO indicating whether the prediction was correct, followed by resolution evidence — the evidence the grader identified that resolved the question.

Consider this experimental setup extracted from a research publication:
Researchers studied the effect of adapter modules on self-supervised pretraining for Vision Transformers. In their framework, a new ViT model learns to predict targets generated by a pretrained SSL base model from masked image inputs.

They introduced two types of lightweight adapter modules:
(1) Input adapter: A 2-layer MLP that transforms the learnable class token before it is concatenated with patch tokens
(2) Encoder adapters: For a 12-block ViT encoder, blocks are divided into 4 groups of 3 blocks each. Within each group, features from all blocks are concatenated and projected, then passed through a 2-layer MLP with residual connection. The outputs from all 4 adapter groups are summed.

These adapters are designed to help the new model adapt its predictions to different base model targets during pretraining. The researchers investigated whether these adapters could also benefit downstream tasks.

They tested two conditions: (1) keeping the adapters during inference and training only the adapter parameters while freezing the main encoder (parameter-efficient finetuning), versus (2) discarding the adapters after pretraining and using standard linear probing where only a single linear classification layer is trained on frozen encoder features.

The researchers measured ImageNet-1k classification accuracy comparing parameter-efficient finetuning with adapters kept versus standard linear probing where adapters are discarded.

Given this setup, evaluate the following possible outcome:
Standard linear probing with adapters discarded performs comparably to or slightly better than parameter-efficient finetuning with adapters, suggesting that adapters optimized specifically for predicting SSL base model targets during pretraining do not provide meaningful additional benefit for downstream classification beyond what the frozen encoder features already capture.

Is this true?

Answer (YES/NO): NO